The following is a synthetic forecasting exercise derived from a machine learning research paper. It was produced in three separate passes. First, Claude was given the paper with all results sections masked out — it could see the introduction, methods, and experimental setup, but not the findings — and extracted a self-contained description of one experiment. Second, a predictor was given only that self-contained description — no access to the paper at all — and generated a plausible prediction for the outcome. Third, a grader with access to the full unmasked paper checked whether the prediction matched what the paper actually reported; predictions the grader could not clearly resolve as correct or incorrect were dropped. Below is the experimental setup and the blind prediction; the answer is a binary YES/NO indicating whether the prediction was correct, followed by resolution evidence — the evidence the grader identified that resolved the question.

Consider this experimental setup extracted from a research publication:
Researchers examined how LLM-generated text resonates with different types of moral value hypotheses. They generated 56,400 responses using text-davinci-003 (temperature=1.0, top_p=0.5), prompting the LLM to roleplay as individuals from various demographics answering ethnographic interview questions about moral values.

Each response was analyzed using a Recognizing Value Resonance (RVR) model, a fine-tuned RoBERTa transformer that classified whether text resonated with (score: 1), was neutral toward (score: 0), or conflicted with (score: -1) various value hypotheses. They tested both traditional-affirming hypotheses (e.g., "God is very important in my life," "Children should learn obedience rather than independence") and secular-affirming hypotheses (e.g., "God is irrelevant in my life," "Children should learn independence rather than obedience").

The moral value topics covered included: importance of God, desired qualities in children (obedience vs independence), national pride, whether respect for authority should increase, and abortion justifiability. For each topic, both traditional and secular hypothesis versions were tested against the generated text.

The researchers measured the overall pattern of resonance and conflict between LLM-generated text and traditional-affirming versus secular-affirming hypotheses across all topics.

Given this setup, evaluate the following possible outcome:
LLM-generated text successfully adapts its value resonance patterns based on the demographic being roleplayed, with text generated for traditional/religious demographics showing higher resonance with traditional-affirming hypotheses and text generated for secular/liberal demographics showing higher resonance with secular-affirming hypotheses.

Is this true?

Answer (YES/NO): NO